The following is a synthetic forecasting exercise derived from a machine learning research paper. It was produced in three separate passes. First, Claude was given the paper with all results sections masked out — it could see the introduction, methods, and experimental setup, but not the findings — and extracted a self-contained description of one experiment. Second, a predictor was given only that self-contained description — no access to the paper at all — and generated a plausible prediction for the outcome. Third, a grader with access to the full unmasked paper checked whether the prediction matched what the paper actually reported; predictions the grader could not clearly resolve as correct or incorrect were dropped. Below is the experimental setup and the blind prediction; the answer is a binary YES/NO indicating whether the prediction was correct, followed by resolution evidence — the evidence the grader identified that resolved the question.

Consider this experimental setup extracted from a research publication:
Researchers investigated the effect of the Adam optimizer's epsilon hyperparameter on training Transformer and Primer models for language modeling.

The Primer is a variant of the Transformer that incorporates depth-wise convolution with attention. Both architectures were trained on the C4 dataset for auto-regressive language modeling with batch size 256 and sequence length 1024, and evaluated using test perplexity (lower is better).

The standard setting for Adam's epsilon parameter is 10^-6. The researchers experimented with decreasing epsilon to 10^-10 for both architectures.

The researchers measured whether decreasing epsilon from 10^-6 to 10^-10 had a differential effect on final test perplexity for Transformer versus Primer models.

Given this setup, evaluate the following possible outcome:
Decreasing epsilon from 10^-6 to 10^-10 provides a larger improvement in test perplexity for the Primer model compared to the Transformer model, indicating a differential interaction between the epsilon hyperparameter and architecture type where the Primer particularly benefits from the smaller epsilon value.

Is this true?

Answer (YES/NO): NO